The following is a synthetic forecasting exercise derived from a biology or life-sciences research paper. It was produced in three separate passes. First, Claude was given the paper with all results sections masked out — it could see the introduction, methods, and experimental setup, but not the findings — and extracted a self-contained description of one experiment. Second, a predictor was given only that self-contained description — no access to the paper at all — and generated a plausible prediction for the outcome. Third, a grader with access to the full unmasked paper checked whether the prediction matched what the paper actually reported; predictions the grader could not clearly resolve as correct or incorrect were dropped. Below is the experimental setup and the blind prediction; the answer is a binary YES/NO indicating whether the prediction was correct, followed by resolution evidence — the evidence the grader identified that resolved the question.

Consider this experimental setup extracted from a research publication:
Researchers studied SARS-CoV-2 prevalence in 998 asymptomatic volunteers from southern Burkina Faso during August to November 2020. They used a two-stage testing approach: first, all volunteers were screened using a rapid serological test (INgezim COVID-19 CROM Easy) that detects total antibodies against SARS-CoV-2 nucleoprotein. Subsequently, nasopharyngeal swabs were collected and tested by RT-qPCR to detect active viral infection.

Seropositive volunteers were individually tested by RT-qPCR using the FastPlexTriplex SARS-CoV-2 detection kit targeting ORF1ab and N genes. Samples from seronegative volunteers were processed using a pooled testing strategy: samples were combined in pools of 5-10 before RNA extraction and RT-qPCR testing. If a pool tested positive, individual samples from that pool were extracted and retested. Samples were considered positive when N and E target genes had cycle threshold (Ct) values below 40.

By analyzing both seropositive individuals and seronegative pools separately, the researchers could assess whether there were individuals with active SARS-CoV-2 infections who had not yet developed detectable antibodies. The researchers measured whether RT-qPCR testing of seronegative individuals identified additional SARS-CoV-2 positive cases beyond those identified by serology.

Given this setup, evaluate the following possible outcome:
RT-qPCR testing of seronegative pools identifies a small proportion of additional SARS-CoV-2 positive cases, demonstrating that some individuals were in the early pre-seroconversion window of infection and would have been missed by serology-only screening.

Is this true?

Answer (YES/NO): NO